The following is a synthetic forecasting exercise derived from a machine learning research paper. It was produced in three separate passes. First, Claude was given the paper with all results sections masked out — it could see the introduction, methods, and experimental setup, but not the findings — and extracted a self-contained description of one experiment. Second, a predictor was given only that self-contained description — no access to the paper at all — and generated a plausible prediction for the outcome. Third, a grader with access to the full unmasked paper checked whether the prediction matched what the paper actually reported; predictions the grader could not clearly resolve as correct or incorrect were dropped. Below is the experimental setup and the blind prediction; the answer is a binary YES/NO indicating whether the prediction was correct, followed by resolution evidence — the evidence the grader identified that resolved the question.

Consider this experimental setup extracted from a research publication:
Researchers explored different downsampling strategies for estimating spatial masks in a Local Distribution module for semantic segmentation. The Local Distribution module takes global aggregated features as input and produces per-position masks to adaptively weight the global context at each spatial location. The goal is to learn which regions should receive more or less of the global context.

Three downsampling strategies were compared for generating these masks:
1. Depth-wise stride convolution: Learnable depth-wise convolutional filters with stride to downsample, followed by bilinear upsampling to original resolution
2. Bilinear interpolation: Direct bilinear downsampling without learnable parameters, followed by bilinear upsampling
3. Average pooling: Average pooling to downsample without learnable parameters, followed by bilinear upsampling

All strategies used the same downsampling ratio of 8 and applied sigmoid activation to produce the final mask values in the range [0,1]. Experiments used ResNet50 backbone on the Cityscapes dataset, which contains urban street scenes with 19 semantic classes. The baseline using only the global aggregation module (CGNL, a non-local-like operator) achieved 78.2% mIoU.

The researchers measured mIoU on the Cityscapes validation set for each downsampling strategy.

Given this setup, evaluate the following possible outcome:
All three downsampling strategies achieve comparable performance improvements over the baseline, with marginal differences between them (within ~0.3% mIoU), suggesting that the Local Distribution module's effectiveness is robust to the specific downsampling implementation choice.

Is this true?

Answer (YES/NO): NO